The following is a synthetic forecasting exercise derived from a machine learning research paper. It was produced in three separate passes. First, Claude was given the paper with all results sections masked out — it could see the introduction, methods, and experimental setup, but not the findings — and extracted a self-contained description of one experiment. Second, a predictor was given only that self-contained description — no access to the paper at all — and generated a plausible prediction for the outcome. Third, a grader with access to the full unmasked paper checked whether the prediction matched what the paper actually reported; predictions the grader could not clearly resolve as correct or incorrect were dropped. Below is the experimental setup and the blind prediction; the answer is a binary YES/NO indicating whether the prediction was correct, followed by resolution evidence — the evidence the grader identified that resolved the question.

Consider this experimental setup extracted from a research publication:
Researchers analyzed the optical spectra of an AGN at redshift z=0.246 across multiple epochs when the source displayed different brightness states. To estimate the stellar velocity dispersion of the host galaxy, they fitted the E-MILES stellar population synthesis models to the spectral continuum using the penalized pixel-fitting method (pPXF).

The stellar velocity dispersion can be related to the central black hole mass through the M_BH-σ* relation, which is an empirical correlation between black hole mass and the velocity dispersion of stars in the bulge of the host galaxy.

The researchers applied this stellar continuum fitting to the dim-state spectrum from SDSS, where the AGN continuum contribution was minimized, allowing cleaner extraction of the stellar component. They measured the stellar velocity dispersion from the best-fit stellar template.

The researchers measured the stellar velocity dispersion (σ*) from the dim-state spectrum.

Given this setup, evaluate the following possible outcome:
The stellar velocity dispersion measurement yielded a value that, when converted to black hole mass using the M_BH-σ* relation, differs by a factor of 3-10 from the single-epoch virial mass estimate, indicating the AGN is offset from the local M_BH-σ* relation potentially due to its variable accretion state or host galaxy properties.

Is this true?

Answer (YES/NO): NO